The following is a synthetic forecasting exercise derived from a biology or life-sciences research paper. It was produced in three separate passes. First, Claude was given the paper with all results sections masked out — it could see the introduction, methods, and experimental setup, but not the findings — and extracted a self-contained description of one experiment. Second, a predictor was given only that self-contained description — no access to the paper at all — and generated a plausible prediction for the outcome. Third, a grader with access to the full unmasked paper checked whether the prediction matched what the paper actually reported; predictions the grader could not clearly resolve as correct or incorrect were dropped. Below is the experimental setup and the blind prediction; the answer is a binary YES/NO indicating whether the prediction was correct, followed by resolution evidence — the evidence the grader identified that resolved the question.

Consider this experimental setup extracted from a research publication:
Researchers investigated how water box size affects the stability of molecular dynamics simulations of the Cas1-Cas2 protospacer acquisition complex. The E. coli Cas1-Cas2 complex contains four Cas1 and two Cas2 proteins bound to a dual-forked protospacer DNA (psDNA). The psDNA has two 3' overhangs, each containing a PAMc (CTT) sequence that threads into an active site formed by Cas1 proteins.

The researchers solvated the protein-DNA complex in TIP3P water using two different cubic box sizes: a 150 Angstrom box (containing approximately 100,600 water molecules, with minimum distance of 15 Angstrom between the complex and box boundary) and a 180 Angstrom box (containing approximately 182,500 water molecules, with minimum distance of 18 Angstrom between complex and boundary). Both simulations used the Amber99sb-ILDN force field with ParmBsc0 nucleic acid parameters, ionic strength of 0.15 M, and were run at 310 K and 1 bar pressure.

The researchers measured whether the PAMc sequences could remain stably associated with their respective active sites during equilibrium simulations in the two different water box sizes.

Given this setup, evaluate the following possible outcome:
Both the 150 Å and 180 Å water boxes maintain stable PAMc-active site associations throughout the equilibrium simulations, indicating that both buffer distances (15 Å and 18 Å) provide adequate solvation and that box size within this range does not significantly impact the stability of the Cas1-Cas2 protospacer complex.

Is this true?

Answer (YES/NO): NO